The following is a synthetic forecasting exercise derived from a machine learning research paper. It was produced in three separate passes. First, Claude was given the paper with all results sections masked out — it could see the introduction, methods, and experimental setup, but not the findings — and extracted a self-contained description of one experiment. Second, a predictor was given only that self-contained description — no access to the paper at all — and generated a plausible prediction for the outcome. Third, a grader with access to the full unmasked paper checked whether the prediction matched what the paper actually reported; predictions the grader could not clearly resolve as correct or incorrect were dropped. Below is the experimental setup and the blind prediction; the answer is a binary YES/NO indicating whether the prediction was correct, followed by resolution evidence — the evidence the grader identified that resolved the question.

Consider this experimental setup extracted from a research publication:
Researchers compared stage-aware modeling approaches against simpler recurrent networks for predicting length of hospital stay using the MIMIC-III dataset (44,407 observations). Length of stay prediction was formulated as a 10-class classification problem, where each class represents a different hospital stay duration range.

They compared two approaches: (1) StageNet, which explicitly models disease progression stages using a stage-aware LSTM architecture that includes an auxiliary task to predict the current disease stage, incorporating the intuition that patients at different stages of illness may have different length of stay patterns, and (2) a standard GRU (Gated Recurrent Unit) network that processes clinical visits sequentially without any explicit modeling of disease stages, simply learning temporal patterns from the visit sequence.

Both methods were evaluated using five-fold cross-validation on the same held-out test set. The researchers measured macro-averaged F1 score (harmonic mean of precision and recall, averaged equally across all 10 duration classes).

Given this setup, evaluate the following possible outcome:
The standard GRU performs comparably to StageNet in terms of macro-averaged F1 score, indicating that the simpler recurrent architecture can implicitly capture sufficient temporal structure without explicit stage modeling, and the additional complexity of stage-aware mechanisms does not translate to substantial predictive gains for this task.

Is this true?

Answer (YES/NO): YES